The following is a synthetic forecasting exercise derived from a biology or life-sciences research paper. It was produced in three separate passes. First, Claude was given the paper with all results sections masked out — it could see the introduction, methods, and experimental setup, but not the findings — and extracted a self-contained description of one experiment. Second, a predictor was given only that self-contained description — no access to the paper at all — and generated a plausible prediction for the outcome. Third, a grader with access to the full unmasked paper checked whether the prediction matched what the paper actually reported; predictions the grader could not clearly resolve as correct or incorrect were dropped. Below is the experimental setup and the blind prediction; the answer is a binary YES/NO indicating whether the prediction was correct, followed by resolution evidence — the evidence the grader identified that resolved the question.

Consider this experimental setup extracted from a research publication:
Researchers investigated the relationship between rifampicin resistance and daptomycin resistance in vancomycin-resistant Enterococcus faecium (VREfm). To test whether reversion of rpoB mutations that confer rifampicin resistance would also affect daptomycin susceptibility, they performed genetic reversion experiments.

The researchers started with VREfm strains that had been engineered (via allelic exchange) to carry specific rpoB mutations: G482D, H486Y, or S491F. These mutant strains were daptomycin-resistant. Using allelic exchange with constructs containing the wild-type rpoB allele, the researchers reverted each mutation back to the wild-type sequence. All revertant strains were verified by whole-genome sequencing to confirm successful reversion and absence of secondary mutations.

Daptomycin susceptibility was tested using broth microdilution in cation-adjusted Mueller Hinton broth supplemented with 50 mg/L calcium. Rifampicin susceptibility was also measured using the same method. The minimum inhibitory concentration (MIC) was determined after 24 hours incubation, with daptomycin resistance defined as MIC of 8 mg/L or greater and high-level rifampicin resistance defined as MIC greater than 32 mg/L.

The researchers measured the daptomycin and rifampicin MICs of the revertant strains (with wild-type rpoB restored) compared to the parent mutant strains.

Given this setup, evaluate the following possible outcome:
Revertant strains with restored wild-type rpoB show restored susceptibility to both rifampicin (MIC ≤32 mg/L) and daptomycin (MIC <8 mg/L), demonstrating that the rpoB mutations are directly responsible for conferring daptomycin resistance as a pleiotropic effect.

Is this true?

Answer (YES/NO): YES